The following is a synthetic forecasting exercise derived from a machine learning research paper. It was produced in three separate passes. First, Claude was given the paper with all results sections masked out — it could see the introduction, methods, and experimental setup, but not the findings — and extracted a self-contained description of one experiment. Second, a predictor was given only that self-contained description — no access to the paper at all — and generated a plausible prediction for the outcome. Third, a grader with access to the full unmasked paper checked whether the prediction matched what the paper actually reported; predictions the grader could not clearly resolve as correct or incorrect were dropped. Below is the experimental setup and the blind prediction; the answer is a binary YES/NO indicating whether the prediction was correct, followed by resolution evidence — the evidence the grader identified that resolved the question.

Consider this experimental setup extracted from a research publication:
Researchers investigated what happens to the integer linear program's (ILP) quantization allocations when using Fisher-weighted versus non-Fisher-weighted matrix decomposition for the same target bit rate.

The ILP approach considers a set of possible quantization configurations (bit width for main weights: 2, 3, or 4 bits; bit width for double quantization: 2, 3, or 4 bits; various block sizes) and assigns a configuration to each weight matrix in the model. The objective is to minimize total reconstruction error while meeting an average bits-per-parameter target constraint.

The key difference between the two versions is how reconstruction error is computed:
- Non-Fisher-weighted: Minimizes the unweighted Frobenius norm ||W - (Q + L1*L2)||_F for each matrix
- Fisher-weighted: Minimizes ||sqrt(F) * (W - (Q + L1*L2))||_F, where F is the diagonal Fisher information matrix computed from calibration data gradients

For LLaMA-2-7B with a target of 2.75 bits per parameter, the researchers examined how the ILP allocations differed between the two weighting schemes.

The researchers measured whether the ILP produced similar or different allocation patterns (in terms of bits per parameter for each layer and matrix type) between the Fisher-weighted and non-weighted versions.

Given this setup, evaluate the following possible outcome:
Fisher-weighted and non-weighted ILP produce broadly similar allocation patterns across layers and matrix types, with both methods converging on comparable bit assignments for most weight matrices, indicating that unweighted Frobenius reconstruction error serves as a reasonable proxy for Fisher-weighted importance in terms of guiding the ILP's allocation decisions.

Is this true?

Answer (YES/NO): NO